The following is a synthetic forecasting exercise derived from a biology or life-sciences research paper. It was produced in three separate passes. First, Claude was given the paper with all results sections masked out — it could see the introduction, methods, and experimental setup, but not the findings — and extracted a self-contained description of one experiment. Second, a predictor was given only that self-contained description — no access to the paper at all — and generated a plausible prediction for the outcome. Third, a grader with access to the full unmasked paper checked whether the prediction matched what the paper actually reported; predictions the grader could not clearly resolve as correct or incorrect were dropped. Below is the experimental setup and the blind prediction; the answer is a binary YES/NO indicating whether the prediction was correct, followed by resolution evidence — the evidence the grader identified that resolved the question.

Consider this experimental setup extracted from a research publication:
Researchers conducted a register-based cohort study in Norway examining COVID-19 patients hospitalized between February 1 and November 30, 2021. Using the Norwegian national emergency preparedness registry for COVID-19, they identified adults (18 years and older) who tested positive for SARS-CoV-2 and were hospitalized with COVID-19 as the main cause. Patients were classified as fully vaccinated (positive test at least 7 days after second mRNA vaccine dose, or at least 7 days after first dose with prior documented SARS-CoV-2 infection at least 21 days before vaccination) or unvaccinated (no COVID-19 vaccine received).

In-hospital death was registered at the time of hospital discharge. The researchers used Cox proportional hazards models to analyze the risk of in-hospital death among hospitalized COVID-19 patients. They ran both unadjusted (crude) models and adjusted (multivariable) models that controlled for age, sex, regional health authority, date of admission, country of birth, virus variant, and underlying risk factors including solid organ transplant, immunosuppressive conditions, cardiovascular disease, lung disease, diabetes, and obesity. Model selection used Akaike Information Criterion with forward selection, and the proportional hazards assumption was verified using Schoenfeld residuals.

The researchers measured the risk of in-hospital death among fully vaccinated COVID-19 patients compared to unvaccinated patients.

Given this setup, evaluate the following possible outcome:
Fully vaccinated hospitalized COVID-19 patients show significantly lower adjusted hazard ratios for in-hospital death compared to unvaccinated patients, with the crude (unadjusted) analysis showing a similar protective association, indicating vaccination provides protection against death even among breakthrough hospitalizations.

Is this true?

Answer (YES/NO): NO